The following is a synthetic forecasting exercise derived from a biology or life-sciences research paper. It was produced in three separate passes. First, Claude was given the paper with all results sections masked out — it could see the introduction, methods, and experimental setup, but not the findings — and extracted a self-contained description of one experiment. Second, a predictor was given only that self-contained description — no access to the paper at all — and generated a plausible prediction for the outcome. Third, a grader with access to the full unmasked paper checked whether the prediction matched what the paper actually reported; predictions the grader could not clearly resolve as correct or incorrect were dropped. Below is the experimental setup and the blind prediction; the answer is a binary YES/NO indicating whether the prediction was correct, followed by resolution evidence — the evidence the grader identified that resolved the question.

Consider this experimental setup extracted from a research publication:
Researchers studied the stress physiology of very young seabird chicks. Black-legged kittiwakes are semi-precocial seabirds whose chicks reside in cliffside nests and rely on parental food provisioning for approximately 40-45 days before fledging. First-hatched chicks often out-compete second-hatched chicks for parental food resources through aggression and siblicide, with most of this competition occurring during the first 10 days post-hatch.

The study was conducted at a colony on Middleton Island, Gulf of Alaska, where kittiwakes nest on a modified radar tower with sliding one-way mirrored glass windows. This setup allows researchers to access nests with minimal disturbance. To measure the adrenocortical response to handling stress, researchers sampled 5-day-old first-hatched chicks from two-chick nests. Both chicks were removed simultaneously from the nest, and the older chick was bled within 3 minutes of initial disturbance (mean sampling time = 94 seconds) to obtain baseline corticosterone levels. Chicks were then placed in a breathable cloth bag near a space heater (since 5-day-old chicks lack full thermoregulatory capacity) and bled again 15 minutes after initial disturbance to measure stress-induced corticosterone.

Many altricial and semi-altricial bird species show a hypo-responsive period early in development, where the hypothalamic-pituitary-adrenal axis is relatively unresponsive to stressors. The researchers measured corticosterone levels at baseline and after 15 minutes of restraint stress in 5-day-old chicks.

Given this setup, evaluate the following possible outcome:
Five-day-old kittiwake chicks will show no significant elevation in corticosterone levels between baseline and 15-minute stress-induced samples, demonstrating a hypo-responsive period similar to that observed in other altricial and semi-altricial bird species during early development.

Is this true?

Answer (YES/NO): NO